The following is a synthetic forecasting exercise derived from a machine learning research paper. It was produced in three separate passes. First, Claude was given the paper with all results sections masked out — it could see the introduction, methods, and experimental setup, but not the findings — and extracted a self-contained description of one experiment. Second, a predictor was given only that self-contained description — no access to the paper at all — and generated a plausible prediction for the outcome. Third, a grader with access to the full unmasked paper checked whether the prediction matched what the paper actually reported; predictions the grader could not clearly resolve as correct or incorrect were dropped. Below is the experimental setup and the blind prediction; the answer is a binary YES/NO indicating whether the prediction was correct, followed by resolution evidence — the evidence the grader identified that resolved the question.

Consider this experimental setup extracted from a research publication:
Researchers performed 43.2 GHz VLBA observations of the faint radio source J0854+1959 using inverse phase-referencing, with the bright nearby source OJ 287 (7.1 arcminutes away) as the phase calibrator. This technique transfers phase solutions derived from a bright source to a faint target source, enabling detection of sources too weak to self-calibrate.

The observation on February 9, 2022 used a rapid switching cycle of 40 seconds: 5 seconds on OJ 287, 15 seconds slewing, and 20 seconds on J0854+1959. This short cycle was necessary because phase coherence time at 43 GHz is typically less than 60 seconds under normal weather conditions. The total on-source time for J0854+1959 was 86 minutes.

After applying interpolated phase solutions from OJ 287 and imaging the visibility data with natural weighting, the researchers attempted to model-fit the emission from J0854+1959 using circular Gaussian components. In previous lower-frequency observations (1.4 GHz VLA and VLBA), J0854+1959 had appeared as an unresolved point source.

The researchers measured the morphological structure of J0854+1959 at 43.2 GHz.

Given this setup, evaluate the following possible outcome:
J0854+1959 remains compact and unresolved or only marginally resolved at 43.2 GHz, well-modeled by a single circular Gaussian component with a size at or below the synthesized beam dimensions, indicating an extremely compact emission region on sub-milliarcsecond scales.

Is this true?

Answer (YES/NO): NO